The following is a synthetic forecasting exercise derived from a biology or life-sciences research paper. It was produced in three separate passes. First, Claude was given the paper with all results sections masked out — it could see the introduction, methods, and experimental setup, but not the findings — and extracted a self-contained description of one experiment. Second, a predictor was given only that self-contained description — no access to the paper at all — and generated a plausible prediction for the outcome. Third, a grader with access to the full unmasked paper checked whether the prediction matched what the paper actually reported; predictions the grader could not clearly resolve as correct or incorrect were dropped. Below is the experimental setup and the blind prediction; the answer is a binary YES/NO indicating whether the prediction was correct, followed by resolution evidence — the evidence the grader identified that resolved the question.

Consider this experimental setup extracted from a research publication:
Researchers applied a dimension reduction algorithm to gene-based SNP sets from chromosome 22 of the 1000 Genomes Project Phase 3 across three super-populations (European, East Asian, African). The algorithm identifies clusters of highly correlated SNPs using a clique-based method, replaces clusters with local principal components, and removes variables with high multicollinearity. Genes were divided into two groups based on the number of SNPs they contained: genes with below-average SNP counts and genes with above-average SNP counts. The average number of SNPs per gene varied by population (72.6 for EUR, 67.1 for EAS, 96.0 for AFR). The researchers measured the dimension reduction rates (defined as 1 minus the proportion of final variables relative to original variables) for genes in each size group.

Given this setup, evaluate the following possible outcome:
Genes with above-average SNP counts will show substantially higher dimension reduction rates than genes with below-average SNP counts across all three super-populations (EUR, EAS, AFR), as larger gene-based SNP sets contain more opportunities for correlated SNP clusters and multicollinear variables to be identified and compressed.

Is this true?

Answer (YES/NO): YES